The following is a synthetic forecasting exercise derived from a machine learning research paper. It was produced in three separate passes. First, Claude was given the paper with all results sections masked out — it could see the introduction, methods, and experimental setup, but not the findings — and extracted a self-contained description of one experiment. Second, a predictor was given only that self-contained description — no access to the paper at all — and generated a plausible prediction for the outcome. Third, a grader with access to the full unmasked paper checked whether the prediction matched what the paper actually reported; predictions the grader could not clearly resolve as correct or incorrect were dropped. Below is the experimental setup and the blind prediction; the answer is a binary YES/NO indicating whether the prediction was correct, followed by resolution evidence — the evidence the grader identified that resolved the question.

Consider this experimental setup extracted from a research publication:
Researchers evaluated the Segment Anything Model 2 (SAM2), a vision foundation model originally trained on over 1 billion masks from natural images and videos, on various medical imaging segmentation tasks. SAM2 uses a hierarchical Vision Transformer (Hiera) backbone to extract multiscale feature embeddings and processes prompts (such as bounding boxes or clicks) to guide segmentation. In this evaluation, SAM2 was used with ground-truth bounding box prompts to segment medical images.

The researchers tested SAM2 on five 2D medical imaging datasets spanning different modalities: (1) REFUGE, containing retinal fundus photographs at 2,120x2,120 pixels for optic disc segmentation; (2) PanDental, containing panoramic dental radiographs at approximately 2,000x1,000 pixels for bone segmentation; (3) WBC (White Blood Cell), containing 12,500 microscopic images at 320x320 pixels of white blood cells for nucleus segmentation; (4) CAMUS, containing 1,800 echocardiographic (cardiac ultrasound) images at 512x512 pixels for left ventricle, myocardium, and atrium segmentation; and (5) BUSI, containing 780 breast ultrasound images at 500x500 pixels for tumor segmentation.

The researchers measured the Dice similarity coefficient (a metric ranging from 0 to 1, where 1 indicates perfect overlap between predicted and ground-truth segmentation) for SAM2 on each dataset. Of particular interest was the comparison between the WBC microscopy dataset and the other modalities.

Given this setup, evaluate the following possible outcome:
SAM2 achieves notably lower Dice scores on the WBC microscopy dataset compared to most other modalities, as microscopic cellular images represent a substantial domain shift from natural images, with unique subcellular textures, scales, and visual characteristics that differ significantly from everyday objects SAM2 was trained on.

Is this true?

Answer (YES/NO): YES